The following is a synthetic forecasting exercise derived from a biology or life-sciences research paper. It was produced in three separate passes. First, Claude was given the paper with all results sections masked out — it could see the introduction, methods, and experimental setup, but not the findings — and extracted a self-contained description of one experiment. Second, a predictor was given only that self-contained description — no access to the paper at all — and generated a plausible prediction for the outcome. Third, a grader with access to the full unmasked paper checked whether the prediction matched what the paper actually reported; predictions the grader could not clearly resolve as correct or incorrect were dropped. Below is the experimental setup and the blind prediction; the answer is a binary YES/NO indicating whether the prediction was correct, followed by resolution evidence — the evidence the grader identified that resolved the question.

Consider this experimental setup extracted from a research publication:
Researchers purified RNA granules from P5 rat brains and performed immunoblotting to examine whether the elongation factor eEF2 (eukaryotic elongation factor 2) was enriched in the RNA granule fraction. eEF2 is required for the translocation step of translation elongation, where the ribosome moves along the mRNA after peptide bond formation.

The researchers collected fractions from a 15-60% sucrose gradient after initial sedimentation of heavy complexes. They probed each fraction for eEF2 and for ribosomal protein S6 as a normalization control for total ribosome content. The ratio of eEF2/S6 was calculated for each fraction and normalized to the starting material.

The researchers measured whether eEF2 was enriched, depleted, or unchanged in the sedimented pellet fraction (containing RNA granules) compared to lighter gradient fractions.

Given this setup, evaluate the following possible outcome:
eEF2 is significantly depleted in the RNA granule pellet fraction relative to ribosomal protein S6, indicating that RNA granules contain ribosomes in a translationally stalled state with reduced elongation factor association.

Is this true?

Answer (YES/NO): YES